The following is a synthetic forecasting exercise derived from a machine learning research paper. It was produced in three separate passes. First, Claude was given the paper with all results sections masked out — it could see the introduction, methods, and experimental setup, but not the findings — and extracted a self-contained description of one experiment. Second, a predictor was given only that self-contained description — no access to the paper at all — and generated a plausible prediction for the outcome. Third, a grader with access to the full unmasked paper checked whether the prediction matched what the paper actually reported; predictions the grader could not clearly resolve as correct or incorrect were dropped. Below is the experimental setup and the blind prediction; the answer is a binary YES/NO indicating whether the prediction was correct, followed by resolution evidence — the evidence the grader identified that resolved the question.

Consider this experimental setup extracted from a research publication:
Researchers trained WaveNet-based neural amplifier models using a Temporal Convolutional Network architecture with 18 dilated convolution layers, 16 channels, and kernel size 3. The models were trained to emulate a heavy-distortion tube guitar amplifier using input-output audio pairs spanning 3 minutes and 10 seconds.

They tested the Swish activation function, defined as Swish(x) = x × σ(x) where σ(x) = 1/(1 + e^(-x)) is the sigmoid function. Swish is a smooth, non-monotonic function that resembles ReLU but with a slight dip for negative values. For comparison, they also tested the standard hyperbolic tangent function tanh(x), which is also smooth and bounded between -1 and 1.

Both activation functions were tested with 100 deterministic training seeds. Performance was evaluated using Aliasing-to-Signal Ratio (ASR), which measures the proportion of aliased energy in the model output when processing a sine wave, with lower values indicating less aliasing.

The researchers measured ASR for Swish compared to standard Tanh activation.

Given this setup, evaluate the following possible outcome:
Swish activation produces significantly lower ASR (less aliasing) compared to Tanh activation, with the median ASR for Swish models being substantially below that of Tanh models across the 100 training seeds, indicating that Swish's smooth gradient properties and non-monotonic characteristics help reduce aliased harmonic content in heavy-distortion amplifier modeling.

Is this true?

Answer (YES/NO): NO